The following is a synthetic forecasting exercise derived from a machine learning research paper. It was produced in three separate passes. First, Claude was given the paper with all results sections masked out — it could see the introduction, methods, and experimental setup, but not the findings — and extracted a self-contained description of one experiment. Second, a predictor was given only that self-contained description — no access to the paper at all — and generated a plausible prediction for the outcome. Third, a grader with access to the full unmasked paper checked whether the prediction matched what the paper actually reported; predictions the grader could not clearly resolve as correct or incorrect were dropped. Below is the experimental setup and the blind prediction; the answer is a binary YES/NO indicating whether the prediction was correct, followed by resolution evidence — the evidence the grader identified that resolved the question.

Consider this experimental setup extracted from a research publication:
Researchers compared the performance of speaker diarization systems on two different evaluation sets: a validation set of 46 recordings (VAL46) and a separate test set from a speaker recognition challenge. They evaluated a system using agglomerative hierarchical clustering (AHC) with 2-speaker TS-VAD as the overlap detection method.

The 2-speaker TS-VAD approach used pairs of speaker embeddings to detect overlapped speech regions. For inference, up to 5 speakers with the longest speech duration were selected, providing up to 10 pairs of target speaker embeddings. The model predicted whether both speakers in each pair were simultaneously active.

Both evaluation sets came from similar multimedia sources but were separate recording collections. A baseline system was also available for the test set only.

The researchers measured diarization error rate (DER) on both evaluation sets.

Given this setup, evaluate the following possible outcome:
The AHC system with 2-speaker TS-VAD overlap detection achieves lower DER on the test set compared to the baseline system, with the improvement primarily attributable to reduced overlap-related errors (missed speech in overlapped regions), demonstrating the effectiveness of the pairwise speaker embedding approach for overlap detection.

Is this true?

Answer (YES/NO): YES